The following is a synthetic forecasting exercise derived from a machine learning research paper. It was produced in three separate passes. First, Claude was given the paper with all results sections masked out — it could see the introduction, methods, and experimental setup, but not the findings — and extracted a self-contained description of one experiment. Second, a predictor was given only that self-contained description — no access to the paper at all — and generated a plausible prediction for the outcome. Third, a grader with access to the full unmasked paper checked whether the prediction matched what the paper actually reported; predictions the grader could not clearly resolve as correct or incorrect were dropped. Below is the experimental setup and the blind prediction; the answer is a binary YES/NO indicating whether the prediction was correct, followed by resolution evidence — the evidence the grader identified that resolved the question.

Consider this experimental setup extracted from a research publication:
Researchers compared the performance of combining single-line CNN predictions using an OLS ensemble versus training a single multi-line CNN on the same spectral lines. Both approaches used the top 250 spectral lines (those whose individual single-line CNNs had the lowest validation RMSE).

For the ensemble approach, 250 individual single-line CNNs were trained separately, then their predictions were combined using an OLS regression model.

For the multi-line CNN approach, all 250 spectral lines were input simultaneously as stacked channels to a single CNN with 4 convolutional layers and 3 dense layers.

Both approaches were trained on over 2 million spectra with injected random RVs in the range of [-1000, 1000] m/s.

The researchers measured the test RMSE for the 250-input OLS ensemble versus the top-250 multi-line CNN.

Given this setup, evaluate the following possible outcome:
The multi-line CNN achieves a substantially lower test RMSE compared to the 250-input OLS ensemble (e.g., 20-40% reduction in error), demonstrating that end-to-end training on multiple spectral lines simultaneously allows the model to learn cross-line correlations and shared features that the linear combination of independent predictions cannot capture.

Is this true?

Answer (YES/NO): NO